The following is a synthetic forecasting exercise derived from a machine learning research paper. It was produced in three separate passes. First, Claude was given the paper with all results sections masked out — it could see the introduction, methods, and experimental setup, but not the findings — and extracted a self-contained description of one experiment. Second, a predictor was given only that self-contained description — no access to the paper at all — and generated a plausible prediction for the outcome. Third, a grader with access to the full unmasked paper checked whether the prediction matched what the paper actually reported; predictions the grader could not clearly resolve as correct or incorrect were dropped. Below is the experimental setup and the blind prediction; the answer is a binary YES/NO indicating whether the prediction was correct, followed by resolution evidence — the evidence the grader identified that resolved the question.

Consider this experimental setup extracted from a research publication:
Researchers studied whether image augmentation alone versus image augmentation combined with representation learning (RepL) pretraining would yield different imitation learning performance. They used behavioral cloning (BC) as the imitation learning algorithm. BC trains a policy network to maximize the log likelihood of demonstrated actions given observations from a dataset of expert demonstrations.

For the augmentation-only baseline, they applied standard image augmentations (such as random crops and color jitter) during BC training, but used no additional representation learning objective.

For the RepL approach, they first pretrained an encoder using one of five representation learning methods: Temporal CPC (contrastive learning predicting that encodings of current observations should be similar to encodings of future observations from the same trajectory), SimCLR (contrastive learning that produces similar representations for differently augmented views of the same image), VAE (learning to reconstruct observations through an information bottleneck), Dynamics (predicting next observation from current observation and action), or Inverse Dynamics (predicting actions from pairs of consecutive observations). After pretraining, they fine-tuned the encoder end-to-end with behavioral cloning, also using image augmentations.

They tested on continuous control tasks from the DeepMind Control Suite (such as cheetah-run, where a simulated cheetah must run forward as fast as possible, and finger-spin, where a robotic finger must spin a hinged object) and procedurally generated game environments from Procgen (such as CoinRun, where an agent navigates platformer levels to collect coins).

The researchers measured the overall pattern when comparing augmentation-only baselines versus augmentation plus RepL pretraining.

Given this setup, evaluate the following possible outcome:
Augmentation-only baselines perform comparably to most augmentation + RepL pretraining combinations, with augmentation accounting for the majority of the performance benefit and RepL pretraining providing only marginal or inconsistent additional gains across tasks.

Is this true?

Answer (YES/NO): YES